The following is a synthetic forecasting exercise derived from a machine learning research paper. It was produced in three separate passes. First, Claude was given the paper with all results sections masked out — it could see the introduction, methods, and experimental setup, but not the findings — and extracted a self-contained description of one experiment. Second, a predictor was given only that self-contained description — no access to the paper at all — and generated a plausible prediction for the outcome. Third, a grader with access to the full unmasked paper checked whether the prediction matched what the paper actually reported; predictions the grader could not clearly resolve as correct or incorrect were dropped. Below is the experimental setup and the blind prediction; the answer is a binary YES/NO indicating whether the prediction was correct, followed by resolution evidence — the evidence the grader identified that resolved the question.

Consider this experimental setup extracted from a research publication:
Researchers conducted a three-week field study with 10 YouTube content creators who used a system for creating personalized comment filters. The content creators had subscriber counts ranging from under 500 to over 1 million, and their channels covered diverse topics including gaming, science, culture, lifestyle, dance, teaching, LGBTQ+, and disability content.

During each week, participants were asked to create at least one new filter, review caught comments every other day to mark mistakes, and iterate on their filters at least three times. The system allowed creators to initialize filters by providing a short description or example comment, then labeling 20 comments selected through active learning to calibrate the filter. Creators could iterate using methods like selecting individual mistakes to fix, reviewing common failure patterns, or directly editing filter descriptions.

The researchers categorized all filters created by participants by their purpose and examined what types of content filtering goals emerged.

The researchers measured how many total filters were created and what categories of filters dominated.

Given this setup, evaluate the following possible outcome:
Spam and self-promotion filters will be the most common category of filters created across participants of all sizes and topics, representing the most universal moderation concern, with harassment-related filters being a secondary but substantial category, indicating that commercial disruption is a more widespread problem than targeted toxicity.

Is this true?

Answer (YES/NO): NO